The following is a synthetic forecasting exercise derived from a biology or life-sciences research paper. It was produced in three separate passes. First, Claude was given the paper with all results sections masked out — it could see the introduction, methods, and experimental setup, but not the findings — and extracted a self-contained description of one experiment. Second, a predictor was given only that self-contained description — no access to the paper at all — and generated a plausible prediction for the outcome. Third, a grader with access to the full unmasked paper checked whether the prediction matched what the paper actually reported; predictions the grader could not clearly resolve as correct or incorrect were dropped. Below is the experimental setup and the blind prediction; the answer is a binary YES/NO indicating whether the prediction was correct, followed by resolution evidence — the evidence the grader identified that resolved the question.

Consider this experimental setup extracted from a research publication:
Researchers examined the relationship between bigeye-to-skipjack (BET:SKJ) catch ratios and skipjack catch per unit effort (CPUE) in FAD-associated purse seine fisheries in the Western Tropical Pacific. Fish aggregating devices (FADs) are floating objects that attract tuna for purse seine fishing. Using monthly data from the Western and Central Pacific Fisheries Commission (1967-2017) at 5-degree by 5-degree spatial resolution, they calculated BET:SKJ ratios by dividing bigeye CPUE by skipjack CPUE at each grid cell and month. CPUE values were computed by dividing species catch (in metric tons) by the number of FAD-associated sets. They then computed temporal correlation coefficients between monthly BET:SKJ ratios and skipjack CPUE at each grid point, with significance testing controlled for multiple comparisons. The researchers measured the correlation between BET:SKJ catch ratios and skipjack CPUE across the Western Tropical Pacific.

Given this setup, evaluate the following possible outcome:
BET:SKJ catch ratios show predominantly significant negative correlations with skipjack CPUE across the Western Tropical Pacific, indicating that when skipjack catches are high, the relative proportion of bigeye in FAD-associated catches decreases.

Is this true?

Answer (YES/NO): YES